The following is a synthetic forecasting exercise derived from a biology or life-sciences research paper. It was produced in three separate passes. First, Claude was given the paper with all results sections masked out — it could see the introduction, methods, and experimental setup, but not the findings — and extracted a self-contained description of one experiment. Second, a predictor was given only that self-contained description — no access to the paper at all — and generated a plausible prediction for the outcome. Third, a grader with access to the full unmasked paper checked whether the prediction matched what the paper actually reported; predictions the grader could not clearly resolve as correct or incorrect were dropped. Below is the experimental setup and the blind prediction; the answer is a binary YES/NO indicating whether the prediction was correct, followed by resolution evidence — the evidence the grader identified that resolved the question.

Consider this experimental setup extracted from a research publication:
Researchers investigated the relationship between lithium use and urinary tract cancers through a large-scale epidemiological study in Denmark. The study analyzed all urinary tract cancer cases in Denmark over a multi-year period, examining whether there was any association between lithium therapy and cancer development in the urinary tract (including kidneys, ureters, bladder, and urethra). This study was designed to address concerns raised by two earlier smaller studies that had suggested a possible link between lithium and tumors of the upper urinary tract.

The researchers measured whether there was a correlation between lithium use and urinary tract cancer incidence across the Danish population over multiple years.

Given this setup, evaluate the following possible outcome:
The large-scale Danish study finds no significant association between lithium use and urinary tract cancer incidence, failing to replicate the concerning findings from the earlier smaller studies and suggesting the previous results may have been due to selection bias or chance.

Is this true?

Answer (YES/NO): YES